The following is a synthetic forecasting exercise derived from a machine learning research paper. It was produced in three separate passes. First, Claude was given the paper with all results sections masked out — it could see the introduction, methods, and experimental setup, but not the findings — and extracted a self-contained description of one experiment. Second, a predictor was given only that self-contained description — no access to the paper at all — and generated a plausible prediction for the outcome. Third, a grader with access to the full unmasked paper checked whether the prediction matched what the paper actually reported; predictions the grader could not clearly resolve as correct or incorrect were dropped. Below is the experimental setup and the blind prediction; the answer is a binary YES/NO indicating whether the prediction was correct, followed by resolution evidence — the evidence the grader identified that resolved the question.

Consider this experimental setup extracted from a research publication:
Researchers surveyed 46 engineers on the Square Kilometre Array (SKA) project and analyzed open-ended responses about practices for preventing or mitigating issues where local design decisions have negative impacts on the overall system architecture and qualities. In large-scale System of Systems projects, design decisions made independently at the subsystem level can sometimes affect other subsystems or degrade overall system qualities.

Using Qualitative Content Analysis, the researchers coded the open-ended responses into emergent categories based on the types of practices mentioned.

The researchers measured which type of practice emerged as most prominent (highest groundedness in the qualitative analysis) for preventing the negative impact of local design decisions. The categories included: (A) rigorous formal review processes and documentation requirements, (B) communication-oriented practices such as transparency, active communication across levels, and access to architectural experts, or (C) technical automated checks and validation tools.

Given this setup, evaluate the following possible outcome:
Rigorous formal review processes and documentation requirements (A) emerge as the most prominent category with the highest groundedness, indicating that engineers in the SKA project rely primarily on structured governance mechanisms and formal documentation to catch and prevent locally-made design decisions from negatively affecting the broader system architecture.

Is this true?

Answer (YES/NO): NO